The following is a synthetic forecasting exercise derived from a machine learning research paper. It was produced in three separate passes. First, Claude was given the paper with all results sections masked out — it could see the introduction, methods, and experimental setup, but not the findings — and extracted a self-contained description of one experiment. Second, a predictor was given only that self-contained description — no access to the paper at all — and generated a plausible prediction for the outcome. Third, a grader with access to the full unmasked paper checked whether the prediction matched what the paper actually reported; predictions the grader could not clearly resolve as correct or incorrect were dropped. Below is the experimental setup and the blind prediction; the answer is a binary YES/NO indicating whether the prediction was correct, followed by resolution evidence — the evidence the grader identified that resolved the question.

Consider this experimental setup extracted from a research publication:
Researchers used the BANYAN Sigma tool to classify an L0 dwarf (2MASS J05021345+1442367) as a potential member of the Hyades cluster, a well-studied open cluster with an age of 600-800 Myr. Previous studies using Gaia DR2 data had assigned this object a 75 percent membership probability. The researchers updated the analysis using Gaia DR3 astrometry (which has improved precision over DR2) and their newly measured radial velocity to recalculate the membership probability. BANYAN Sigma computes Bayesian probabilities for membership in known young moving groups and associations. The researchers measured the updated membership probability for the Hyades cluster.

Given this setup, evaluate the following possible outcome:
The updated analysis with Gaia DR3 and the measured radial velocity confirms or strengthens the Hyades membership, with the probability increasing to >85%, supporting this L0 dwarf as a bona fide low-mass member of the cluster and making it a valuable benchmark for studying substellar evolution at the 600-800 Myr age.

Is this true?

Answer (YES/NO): YES